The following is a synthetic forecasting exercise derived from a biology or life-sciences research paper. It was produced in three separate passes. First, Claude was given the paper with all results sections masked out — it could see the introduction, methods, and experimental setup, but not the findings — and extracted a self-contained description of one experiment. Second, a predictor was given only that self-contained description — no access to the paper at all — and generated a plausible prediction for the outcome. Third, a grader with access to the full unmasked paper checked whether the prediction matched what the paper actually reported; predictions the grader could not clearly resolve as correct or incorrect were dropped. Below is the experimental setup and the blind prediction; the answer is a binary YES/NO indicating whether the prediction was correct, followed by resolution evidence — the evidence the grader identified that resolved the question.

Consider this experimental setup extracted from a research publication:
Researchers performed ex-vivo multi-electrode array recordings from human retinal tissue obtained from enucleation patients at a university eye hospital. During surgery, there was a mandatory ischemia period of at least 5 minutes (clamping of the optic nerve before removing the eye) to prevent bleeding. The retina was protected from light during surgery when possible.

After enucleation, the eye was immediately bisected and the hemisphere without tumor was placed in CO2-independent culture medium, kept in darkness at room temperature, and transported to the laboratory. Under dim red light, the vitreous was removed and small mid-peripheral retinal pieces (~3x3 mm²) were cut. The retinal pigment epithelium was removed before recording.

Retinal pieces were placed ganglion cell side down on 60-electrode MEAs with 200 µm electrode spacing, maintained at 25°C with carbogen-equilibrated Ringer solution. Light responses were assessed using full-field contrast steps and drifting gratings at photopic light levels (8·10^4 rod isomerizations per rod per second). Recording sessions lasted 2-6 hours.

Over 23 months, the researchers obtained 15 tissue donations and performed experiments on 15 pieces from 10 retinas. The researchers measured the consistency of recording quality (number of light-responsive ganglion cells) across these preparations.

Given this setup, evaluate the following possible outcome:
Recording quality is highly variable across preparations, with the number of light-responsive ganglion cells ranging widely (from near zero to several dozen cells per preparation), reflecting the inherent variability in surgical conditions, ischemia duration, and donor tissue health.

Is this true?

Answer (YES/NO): NO